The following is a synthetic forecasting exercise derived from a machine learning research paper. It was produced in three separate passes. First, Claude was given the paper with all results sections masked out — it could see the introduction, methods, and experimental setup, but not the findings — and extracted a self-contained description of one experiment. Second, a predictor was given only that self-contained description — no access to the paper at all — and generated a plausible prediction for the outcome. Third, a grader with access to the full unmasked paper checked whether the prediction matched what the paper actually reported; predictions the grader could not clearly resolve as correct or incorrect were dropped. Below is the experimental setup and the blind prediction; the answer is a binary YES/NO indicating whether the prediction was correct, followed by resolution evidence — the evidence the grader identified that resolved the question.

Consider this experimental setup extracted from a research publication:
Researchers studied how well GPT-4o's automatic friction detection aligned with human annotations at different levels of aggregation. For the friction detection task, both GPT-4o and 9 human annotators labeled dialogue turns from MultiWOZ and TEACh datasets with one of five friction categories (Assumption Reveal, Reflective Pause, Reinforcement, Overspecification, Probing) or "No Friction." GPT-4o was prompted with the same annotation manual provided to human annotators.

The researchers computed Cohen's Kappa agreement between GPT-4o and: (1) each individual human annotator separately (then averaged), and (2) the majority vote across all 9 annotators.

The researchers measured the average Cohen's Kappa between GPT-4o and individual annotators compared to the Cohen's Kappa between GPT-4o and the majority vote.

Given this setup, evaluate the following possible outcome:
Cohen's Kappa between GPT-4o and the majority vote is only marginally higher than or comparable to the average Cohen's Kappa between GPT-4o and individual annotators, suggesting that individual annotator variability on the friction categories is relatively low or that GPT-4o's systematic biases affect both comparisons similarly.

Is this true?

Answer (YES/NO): NO